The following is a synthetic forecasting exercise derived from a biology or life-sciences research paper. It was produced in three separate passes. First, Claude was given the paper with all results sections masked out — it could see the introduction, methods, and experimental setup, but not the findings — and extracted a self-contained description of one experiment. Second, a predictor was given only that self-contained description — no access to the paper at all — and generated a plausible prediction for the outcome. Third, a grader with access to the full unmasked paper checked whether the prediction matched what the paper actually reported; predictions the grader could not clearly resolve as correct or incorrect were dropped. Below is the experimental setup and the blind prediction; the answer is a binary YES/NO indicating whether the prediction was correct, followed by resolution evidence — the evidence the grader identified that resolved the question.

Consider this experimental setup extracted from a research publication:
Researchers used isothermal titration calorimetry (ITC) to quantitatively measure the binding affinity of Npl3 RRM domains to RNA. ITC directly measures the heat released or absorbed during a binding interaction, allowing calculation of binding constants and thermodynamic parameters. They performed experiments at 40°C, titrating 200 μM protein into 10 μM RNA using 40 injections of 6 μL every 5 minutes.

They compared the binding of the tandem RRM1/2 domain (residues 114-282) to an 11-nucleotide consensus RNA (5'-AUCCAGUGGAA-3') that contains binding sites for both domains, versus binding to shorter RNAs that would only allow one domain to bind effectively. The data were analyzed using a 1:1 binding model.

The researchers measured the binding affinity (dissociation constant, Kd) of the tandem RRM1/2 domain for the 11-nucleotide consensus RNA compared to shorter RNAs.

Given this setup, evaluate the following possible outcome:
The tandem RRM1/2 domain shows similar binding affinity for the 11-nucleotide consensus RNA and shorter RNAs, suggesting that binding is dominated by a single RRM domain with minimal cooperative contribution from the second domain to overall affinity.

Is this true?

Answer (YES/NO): NO